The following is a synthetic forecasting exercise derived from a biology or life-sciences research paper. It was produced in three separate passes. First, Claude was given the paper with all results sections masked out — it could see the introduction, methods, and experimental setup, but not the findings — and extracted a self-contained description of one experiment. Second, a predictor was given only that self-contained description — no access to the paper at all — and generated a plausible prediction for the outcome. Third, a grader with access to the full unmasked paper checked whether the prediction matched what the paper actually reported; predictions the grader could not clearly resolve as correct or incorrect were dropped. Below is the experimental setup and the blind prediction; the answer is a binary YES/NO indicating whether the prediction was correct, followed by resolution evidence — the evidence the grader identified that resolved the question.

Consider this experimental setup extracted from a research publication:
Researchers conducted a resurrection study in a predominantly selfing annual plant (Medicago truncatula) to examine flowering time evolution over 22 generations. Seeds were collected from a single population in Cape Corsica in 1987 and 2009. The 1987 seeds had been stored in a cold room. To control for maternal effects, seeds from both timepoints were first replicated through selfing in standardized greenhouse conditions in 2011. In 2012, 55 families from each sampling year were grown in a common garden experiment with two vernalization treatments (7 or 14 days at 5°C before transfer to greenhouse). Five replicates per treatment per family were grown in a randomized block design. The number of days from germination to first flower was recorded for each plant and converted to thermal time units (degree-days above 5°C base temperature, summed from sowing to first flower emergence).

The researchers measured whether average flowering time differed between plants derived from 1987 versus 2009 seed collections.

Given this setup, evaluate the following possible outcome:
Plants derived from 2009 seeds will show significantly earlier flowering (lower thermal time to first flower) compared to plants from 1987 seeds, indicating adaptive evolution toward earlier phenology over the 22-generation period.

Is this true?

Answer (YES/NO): NO